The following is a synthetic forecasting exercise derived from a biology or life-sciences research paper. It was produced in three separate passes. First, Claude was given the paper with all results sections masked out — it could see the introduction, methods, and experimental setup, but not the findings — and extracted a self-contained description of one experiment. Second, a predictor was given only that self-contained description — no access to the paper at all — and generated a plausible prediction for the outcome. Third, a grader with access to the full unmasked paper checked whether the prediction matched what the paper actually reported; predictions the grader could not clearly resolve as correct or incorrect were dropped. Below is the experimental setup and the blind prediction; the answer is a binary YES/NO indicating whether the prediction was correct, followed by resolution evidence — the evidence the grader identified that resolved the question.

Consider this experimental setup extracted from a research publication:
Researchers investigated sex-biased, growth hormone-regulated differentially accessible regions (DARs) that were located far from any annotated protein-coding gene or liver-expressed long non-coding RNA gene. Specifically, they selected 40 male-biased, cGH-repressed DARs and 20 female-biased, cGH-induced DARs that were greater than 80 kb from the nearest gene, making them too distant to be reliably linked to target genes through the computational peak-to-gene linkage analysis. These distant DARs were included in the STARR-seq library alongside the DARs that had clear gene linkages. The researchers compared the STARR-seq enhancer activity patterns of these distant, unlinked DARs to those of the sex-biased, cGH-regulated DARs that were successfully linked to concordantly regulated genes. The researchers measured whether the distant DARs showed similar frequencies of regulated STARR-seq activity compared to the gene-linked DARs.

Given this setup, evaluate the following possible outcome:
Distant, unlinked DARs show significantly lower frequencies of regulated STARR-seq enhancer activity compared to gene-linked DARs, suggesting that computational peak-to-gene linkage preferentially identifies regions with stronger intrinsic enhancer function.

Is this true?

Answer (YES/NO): NO